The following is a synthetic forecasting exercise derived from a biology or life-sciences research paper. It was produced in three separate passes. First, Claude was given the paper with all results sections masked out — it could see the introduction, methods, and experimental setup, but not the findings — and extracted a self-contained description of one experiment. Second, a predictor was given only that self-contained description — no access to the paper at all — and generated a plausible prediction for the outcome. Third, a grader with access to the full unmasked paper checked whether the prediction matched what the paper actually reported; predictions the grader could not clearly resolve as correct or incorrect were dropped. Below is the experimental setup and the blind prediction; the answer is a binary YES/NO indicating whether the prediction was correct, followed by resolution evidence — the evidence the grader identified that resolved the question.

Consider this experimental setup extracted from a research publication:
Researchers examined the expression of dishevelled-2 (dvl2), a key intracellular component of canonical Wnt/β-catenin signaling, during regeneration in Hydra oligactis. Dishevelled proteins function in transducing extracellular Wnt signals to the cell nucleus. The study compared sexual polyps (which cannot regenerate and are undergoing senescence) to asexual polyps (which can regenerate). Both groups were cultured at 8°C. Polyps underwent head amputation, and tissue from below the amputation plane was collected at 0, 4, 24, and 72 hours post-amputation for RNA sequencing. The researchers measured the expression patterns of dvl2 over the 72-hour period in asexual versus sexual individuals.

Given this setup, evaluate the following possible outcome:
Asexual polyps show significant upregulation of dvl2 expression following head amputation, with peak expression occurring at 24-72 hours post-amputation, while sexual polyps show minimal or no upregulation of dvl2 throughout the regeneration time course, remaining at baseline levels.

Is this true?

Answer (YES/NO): NO